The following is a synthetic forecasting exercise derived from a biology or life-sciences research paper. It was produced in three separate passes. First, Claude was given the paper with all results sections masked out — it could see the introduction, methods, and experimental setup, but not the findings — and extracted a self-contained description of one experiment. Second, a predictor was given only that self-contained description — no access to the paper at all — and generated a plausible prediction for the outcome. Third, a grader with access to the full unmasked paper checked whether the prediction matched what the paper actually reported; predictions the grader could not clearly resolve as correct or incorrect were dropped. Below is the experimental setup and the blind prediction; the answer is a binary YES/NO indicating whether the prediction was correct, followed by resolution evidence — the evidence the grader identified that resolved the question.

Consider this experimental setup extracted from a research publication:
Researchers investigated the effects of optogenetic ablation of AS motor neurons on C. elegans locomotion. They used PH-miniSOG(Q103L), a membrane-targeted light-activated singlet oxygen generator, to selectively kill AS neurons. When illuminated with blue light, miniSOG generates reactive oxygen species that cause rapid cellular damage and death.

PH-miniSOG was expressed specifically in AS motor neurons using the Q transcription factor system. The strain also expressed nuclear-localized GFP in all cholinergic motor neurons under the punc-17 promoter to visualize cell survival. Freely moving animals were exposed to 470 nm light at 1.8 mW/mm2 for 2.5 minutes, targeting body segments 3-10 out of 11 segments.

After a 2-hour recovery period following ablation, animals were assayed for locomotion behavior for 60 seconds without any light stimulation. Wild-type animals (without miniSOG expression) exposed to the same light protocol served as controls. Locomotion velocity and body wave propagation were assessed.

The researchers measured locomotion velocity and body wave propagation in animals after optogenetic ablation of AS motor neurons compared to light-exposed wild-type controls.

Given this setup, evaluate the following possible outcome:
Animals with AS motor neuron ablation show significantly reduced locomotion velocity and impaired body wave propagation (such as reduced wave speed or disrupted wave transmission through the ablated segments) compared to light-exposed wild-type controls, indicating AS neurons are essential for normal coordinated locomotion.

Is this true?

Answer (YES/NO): YES